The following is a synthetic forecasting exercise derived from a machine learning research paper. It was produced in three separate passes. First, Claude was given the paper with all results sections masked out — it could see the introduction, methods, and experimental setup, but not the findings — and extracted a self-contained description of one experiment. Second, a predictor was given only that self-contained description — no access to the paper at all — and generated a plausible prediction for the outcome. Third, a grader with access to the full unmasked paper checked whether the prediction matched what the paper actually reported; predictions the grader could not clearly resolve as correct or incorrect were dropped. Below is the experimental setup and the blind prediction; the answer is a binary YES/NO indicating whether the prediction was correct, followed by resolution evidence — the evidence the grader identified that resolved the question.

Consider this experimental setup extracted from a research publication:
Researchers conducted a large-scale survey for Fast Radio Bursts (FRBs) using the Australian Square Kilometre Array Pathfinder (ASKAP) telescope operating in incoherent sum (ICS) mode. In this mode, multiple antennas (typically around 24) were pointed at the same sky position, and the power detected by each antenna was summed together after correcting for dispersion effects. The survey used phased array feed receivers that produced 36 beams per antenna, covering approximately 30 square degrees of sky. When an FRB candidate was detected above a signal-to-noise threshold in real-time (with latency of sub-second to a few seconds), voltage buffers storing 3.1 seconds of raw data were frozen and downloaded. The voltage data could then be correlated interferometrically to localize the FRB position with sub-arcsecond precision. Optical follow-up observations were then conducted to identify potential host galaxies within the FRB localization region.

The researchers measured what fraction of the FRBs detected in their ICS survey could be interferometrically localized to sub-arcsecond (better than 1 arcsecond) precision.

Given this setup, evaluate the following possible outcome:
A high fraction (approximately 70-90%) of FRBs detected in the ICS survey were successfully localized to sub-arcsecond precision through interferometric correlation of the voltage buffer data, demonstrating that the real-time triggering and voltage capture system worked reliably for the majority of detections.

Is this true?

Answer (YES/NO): YES